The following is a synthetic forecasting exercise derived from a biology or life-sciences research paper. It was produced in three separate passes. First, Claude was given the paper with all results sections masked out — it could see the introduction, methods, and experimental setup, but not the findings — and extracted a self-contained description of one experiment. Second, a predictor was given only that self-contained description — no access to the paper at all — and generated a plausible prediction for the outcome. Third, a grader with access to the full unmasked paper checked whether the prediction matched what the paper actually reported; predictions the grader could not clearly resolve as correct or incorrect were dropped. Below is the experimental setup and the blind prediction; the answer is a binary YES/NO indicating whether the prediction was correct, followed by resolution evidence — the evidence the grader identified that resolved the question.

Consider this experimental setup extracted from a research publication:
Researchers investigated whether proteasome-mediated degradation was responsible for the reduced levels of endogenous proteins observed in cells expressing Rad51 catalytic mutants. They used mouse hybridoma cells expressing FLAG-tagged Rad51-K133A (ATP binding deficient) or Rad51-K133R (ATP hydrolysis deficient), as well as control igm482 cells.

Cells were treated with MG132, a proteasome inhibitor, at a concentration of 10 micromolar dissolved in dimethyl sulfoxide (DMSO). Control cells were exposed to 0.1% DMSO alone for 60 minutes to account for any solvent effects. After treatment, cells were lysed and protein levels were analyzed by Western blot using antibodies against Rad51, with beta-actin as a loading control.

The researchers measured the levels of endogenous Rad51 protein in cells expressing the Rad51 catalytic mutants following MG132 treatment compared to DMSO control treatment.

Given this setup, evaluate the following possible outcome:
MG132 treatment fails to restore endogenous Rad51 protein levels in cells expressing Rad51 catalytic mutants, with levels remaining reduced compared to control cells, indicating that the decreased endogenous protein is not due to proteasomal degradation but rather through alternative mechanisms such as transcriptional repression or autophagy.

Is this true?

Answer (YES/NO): NO